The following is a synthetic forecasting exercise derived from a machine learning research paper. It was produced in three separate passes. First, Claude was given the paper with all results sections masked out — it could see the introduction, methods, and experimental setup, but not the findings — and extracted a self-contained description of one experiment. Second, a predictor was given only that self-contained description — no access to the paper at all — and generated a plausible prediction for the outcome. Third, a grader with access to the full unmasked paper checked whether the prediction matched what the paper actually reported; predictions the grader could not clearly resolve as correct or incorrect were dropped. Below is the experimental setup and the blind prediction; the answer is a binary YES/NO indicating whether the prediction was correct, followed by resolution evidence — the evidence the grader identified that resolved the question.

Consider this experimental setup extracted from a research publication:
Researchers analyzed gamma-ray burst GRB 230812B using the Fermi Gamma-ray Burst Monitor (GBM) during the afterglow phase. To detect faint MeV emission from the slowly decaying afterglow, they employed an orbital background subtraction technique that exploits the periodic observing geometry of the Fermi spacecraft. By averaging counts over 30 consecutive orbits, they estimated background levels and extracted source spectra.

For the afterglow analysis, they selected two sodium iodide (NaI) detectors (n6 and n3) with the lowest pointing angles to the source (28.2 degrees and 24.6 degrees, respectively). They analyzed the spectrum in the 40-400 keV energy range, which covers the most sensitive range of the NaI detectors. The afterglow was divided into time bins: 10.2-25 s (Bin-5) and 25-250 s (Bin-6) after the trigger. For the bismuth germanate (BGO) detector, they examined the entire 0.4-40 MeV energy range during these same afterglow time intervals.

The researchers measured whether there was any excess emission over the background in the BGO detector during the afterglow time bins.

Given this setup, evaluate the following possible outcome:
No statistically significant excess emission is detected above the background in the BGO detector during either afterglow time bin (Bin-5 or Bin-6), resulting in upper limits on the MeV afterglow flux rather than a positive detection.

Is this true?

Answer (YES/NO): YES